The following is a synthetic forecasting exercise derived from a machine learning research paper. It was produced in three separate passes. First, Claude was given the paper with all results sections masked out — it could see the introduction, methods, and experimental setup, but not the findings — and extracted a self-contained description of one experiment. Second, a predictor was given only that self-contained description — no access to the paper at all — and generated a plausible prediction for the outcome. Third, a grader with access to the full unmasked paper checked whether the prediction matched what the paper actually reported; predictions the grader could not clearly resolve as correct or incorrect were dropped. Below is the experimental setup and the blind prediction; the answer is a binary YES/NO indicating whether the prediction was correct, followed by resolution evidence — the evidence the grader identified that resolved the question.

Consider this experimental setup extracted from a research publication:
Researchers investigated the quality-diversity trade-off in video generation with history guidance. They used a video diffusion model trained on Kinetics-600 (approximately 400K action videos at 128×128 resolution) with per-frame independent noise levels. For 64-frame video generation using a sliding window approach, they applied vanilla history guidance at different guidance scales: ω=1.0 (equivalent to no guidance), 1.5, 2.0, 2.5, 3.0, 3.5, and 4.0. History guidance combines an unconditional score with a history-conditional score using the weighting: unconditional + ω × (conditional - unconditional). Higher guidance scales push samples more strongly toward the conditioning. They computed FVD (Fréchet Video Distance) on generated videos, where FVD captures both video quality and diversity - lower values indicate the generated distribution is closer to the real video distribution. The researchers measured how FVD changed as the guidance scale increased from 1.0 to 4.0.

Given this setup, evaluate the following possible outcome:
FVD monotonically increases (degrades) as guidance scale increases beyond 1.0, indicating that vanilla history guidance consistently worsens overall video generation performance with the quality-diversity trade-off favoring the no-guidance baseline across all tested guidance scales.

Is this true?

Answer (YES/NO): NO